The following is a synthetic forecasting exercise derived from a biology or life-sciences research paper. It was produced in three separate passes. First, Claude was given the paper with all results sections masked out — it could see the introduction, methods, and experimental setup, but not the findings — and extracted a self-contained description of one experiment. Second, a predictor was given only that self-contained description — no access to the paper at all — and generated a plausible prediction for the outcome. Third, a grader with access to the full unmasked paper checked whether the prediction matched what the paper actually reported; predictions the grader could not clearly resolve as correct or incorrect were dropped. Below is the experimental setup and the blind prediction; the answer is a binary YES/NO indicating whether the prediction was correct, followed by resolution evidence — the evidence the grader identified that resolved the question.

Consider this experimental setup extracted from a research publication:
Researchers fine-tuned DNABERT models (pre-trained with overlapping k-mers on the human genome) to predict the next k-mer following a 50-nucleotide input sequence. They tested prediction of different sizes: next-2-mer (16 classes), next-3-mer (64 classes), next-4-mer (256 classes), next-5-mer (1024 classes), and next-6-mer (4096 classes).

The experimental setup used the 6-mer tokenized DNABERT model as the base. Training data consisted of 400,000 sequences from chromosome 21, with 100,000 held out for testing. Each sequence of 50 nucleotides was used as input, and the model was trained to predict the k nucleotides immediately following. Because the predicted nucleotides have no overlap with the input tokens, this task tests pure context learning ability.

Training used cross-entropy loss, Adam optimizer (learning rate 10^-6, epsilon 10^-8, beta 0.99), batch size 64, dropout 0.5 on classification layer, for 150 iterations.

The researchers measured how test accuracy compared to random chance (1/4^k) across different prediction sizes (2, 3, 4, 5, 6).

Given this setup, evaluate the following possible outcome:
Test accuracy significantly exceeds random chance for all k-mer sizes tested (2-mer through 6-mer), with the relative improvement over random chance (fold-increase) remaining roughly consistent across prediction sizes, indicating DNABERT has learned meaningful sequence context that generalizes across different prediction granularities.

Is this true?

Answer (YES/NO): NO